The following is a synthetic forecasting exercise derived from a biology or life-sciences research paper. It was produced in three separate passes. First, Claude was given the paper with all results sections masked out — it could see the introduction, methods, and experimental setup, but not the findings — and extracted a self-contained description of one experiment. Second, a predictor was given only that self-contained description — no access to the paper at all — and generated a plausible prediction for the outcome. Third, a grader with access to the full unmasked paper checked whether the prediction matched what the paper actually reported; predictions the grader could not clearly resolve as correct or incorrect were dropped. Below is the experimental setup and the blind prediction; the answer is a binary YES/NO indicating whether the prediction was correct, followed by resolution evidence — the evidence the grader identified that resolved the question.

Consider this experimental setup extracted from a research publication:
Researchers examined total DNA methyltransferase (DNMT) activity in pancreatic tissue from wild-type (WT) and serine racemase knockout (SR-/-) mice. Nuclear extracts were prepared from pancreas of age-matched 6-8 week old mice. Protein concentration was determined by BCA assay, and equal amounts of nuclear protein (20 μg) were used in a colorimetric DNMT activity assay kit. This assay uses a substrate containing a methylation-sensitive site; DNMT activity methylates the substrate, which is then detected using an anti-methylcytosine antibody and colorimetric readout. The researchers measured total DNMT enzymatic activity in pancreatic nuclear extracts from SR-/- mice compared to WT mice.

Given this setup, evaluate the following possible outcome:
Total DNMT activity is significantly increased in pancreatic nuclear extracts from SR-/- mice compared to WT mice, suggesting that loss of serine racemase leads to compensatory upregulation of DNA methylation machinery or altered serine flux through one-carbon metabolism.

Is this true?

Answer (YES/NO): NO